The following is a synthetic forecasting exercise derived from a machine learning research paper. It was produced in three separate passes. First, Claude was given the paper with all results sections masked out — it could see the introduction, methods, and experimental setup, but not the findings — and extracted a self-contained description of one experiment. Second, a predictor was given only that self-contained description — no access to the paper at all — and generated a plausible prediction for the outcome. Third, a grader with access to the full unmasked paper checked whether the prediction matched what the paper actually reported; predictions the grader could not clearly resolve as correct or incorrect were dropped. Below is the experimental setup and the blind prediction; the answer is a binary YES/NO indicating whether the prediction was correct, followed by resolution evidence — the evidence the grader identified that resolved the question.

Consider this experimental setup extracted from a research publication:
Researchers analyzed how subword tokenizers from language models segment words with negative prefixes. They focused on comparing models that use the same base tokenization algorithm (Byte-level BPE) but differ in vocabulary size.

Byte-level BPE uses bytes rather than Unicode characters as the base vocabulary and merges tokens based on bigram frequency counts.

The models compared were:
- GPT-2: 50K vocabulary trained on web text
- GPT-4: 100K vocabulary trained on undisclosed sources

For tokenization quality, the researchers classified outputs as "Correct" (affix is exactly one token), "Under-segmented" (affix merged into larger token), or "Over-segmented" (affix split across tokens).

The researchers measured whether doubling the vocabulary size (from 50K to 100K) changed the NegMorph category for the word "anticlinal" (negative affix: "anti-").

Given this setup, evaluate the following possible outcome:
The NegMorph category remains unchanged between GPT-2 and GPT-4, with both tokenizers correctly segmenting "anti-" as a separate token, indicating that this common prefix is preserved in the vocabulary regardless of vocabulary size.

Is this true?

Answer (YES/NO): NO